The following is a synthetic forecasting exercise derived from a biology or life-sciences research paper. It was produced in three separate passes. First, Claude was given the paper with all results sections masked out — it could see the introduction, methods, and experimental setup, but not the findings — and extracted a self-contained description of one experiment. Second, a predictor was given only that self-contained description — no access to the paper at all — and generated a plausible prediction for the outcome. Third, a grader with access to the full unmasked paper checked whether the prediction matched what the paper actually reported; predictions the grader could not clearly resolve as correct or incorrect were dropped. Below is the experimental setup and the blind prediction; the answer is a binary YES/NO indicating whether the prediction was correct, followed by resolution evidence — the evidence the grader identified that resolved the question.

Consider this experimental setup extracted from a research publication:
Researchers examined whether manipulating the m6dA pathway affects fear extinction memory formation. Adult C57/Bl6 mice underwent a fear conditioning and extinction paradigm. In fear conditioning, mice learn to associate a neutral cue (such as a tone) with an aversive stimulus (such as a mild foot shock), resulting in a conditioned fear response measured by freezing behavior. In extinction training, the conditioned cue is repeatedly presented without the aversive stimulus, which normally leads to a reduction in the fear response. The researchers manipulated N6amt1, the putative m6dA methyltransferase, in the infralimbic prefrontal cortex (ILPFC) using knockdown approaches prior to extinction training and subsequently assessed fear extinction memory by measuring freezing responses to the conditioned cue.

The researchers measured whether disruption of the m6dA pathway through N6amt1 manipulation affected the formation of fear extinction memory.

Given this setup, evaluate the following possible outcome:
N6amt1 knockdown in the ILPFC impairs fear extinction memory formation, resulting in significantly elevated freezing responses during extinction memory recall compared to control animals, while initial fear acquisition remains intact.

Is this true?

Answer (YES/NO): YES